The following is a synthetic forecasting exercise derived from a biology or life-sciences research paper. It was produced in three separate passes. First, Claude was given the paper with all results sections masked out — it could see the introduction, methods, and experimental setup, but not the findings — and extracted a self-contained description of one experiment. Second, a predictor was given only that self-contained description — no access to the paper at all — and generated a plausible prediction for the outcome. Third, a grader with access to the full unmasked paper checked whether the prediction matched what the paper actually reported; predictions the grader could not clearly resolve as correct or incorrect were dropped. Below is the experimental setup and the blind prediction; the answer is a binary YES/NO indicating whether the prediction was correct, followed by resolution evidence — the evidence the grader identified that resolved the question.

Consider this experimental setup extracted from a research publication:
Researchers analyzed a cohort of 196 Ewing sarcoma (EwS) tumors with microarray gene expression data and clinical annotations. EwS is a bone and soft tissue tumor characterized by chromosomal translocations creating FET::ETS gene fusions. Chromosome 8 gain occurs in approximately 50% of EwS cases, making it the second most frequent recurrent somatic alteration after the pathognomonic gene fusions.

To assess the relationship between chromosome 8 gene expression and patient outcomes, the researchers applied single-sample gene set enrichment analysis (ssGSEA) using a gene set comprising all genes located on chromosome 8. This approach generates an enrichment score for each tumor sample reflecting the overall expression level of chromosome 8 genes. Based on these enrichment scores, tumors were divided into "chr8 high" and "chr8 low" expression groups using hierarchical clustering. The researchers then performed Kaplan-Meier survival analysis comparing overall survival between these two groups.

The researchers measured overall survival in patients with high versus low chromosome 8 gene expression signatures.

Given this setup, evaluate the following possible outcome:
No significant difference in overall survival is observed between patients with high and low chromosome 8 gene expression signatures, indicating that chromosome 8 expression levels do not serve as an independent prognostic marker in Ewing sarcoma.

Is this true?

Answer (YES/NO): NO